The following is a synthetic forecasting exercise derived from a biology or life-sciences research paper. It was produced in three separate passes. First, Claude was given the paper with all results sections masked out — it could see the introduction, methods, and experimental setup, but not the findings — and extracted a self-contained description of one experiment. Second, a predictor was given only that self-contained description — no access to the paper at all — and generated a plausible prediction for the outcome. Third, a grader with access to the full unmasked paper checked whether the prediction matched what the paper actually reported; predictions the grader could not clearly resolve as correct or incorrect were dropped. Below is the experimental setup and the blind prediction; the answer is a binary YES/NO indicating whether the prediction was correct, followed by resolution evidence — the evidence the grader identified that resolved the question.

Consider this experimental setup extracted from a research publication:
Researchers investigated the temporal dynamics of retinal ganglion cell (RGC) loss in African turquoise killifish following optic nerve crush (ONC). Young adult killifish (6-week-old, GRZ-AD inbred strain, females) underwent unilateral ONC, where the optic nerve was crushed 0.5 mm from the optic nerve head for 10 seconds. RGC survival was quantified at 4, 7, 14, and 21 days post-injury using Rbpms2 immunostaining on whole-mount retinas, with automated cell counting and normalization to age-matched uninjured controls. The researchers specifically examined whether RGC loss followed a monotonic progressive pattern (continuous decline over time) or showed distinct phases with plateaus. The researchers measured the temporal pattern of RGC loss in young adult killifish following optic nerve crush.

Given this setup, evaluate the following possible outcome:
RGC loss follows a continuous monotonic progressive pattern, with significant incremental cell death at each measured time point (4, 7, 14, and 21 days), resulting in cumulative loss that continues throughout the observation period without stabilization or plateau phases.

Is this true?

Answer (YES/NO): NO